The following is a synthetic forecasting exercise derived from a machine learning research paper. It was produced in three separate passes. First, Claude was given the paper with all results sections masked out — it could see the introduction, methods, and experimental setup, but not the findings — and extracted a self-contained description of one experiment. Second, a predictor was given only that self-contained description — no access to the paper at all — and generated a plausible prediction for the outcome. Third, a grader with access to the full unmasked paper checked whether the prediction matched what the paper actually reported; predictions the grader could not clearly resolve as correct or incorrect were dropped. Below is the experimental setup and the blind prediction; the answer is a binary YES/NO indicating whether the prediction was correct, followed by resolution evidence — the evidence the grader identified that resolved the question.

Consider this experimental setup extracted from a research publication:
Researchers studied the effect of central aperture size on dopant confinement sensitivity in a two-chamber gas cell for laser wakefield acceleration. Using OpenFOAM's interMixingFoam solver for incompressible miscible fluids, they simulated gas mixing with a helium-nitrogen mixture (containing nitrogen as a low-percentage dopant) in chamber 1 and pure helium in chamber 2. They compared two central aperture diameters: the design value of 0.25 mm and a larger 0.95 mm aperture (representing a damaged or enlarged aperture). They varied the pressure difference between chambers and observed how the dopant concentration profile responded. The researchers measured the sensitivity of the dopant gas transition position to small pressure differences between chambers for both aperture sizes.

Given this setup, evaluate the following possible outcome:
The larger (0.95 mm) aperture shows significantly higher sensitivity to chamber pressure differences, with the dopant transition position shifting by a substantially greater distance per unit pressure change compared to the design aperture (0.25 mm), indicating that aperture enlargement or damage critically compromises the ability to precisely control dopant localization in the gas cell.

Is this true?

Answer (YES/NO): NO